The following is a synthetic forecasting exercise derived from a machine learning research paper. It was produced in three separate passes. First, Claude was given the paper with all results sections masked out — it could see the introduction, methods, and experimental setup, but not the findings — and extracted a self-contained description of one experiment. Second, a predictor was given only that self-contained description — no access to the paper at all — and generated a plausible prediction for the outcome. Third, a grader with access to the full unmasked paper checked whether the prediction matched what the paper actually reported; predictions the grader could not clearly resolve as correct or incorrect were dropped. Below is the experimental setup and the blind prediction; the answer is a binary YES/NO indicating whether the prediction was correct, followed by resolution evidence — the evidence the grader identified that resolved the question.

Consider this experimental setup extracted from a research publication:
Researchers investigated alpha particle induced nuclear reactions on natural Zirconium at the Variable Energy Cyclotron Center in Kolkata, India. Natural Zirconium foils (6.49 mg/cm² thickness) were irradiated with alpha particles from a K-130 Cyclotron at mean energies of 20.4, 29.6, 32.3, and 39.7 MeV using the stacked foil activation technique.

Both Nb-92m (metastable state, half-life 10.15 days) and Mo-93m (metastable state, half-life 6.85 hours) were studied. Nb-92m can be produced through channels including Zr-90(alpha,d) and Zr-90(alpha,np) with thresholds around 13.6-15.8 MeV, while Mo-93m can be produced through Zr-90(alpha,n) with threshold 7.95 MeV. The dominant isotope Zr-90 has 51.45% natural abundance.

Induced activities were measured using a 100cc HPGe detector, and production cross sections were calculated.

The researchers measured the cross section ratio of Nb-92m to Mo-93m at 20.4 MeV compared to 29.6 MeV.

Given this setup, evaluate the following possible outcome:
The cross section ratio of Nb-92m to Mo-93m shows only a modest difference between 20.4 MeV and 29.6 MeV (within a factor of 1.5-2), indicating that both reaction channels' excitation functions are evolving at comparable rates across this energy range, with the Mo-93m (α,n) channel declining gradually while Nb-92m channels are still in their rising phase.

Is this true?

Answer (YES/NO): NO